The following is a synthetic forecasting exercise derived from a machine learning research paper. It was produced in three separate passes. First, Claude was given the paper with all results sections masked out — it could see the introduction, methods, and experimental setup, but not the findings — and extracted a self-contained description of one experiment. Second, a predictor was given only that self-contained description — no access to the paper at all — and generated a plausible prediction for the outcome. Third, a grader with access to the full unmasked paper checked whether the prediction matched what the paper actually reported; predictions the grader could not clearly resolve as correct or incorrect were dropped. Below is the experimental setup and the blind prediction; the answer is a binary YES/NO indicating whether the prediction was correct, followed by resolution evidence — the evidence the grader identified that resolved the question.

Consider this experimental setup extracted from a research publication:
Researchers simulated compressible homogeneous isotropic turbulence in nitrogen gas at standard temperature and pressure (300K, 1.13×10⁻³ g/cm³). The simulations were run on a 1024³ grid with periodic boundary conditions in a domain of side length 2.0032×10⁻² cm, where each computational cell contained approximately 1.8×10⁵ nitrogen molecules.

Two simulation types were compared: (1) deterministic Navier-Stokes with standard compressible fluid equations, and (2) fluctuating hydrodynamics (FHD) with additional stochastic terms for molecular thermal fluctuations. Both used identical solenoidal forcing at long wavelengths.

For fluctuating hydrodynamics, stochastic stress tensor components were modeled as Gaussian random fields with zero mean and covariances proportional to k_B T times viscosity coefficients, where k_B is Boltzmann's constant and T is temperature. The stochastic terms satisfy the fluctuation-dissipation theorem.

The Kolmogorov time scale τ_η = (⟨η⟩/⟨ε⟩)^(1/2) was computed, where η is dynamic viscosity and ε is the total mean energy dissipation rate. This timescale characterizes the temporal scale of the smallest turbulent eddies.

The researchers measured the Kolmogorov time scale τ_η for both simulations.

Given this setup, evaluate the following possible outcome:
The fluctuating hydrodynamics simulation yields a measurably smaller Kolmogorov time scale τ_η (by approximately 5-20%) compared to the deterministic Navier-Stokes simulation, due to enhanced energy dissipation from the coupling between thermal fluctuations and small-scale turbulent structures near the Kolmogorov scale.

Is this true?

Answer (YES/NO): NO